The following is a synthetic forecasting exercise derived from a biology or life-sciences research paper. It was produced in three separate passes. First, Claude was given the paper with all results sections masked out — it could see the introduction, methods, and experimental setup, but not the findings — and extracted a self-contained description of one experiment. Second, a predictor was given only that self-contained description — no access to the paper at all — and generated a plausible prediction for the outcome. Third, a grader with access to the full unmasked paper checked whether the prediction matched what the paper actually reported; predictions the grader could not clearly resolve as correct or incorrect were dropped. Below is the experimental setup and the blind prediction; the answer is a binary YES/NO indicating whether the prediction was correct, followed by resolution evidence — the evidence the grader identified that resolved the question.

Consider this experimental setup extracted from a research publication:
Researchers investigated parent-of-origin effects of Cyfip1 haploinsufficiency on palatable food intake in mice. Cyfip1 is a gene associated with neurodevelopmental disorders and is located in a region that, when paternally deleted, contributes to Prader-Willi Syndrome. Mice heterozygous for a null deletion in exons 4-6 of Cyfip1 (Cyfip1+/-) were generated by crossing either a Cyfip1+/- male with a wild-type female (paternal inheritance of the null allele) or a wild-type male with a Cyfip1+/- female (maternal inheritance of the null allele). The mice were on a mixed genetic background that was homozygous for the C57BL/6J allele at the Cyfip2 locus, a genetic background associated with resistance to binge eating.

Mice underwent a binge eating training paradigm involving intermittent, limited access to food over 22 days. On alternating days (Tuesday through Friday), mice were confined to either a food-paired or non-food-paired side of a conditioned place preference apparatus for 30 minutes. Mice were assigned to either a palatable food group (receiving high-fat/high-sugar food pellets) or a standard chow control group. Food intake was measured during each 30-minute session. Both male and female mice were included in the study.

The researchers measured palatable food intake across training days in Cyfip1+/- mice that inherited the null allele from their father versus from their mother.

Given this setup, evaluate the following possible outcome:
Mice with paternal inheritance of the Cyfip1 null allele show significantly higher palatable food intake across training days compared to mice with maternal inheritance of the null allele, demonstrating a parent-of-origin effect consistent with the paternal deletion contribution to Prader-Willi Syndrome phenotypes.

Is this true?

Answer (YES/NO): NO